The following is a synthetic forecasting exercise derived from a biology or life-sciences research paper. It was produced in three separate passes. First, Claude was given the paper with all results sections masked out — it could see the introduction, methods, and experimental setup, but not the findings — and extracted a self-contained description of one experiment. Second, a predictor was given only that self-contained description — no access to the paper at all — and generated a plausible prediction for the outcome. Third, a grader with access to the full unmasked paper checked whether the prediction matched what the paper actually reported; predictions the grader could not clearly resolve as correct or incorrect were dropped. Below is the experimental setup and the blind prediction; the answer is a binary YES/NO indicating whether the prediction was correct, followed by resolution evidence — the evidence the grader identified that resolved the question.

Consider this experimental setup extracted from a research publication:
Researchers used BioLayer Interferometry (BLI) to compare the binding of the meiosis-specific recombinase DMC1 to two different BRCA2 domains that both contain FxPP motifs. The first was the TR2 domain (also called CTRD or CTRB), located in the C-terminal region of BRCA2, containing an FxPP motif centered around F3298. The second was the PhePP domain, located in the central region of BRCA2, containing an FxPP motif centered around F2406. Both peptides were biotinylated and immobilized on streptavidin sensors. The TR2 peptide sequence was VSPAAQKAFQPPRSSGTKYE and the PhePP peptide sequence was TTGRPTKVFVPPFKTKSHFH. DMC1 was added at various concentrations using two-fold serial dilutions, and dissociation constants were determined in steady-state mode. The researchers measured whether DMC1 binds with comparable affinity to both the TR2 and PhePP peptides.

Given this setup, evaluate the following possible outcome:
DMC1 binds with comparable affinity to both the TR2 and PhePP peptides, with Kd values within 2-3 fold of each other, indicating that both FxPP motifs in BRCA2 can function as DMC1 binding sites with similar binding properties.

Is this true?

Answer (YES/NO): NO